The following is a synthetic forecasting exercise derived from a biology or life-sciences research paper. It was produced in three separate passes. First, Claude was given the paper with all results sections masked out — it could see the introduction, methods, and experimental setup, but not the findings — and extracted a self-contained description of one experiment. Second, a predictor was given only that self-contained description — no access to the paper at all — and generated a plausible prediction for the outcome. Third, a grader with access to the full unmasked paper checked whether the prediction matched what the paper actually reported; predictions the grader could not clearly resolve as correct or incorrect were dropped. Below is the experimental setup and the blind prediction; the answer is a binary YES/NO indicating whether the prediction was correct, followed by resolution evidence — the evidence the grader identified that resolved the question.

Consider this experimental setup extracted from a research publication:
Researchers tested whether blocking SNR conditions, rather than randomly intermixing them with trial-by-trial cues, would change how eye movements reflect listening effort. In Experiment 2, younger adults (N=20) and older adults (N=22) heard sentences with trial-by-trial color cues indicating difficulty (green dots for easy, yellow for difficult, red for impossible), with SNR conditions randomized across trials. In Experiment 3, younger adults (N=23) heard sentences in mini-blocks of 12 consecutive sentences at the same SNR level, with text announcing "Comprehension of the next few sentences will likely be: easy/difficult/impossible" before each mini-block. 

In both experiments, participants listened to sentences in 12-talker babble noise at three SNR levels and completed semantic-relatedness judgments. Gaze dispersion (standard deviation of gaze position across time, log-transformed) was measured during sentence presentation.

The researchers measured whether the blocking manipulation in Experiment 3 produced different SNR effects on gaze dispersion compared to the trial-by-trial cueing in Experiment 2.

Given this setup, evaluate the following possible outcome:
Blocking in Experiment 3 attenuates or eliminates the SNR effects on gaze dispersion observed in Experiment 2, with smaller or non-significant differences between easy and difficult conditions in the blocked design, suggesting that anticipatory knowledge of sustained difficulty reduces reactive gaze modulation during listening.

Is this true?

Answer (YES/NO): NO